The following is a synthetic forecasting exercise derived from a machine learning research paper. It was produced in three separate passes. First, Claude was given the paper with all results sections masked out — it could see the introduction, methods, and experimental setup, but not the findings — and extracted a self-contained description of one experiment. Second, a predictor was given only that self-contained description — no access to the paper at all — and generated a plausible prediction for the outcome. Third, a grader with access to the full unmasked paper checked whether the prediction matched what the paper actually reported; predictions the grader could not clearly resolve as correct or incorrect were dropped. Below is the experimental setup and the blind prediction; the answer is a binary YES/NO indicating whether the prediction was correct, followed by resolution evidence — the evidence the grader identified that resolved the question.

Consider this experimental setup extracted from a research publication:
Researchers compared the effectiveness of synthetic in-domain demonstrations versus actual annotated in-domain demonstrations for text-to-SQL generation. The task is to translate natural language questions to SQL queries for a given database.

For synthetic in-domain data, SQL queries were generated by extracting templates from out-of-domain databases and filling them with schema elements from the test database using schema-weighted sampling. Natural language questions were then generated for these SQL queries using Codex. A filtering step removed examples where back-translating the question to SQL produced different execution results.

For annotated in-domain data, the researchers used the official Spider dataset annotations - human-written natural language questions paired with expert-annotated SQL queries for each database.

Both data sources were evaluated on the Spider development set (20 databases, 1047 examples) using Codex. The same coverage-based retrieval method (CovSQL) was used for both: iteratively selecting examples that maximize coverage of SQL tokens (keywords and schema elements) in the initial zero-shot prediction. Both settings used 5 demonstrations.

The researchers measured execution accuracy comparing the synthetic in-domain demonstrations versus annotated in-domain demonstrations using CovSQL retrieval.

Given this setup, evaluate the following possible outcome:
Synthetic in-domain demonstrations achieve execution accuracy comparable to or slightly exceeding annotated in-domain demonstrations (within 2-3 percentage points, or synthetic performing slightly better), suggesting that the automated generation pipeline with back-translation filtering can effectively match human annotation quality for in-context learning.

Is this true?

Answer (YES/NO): YES